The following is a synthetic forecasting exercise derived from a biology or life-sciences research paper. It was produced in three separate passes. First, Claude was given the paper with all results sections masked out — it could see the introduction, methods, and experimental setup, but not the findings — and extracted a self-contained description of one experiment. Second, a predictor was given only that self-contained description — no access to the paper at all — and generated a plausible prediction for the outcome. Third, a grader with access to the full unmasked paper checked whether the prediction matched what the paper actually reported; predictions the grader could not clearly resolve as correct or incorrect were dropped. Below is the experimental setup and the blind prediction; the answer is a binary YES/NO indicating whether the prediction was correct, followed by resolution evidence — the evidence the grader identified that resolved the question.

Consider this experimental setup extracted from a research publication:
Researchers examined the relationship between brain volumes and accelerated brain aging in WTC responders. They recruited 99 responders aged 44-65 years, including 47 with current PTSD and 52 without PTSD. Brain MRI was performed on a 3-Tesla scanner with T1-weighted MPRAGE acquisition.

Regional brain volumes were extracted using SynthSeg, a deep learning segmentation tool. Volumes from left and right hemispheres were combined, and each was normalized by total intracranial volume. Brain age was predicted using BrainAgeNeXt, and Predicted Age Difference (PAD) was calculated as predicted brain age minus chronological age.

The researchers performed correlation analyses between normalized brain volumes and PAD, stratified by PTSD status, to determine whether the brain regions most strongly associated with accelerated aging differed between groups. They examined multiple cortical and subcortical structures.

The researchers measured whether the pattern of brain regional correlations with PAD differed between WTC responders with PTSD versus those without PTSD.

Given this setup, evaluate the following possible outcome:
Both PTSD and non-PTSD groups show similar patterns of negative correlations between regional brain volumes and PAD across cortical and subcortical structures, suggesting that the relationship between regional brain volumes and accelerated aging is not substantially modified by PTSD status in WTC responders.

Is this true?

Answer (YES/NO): NO